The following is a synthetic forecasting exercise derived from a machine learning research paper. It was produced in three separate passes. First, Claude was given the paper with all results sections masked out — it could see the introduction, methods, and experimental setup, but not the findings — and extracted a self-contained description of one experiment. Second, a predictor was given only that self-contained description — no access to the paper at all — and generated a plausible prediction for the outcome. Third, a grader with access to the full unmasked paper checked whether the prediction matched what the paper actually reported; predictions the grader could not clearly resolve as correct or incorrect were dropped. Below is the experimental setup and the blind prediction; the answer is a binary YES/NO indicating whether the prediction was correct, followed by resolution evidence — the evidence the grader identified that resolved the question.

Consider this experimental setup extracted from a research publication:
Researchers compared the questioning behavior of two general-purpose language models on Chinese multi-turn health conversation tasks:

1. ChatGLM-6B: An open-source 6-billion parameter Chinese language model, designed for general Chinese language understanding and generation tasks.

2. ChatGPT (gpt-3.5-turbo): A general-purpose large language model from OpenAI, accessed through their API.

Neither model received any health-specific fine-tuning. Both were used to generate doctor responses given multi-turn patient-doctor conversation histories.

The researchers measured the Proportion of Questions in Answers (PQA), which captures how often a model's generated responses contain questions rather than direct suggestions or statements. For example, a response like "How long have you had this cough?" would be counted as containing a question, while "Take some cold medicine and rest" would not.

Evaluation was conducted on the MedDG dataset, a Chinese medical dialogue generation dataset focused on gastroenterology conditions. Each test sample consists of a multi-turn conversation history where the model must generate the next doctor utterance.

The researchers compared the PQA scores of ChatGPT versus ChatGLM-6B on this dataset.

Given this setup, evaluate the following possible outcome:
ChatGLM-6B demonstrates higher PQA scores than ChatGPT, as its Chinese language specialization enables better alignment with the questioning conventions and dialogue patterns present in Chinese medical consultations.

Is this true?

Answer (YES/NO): NO